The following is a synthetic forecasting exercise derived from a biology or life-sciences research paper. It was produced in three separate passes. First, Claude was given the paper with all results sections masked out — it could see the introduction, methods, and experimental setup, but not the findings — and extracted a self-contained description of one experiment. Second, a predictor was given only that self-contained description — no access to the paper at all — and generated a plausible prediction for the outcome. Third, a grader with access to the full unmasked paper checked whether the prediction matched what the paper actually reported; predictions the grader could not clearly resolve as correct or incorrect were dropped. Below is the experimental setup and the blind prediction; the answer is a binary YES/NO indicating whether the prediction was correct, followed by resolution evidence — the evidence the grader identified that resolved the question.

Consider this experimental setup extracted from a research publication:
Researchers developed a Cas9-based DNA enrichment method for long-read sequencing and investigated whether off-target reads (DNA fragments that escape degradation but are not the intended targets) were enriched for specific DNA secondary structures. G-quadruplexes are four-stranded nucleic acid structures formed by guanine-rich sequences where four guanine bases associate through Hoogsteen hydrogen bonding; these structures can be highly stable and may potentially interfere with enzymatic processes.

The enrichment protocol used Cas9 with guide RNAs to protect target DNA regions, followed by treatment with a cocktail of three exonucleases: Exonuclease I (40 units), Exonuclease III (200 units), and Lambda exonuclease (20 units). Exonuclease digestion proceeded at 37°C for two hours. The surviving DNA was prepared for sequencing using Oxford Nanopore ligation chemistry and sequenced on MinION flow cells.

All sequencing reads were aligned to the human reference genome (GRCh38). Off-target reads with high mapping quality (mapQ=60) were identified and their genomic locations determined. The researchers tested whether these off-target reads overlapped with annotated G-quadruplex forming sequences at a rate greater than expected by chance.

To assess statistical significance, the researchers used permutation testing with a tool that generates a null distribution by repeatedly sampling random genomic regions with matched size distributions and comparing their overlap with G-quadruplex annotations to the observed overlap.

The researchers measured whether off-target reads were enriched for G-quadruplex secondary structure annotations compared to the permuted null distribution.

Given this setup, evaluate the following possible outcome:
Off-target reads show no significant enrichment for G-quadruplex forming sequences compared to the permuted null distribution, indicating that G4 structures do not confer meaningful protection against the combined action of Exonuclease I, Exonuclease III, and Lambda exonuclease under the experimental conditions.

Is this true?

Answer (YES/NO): YES